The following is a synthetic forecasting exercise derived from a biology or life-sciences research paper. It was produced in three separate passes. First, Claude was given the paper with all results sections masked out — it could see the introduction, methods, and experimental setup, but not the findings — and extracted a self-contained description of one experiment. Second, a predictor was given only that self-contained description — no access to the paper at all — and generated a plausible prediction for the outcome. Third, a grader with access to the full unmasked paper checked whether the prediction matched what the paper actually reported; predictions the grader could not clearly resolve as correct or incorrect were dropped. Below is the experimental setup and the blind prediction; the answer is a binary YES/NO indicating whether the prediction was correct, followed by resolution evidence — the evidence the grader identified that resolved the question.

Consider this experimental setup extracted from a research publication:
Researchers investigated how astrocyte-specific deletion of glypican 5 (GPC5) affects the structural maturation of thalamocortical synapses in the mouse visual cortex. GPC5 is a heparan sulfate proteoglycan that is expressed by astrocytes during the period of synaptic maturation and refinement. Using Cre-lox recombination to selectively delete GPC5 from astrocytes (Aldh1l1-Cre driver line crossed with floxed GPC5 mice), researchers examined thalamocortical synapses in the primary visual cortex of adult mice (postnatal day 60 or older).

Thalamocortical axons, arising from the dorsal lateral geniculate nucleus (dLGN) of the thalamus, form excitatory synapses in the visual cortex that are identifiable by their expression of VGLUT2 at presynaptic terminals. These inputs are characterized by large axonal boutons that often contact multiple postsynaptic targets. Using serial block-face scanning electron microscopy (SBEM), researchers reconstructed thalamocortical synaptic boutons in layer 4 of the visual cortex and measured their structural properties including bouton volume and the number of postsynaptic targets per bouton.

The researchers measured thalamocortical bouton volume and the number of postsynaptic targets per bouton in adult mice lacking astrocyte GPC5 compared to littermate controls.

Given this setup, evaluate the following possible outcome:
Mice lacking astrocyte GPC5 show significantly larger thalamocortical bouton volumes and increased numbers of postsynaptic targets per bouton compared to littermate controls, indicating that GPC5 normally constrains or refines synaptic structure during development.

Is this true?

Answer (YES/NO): NO